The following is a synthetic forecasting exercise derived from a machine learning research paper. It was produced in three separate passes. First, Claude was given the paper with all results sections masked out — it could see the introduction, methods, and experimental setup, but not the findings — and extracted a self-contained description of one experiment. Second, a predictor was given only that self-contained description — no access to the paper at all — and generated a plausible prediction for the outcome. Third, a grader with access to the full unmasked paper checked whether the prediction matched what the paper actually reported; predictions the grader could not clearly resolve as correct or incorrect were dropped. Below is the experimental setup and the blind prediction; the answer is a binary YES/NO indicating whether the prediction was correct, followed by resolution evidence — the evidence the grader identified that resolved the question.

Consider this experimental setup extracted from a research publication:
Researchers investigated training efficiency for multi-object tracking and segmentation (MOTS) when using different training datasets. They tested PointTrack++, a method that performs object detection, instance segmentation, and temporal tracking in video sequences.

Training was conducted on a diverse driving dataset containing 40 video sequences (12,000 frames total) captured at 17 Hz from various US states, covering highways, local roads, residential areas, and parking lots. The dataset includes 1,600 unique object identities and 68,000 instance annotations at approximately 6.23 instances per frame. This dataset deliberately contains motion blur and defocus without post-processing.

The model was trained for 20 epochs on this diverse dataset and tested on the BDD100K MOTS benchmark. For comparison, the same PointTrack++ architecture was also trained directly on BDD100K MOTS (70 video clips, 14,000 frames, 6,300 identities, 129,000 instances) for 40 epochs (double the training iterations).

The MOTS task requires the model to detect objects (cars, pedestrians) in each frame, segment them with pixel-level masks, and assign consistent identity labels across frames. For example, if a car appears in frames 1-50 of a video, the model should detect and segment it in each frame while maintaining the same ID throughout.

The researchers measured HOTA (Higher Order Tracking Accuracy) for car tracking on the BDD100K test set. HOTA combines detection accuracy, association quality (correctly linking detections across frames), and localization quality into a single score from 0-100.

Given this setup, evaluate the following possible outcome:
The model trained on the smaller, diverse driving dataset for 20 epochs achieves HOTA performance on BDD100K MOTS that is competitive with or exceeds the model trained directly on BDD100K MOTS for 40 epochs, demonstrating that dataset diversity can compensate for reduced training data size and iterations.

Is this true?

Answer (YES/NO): YES